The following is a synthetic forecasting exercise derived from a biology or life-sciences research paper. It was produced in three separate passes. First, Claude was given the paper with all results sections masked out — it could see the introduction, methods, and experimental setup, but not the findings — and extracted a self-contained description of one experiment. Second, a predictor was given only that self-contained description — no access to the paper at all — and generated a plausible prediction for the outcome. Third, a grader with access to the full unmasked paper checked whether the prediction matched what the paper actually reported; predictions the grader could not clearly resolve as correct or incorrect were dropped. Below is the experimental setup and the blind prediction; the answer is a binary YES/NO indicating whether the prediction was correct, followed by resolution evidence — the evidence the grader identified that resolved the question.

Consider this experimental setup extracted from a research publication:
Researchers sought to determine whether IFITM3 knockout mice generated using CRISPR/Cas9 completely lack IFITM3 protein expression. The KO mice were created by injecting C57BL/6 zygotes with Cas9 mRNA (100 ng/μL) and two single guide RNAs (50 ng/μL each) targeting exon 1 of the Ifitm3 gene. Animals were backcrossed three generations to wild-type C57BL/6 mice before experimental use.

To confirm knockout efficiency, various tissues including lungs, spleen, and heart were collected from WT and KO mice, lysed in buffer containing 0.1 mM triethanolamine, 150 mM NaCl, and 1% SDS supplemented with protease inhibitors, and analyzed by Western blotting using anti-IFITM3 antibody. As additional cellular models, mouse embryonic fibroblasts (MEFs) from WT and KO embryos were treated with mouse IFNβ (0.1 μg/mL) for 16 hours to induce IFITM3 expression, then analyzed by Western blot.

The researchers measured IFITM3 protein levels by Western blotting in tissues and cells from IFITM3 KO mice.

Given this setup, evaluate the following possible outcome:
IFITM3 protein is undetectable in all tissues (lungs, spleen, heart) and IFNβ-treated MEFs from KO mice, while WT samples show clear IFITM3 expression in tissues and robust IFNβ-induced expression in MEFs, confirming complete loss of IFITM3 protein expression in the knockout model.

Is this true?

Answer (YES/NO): YES